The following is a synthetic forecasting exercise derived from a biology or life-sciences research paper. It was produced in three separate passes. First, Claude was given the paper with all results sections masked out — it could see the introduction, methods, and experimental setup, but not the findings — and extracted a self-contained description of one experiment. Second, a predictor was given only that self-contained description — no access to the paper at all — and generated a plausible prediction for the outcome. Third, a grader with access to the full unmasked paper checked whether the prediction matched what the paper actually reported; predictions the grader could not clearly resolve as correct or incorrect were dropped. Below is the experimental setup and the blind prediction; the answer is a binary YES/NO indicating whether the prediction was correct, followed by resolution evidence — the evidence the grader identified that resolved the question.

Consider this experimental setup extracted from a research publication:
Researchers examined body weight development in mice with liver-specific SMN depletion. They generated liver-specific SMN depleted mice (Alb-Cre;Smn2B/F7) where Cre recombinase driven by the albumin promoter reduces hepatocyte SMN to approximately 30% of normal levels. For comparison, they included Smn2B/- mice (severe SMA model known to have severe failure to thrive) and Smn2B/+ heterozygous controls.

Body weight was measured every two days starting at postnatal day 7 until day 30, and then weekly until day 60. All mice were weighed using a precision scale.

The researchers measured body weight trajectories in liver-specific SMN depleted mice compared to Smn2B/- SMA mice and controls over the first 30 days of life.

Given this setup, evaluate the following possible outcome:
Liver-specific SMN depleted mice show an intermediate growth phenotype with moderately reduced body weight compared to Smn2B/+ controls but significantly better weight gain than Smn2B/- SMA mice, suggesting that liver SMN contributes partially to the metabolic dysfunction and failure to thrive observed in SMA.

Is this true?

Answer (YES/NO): NO